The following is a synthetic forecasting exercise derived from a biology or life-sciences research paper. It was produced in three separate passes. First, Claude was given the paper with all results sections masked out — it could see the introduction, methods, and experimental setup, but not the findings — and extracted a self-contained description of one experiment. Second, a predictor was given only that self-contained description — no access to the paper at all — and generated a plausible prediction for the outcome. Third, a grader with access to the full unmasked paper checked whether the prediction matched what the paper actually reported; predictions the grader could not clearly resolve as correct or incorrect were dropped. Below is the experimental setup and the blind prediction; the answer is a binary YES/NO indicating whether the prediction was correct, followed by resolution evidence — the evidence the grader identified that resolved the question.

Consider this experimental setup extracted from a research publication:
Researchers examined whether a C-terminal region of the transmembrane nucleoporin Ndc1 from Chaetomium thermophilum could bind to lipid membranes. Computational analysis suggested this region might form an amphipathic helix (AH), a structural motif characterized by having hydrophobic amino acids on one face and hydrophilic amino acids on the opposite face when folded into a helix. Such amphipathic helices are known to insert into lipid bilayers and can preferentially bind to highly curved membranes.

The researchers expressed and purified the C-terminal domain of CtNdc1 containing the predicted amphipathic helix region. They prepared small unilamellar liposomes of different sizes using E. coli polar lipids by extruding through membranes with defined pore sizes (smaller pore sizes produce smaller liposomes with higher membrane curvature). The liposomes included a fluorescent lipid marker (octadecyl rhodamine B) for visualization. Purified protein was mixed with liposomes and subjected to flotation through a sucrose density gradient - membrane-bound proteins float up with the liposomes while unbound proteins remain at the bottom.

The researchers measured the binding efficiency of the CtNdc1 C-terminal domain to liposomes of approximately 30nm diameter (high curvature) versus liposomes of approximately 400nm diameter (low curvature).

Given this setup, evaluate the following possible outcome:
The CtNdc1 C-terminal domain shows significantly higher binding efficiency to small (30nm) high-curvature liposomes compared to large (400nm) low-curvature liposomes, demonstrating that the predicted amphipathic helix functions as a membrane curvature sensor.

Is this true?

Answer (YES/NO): YES